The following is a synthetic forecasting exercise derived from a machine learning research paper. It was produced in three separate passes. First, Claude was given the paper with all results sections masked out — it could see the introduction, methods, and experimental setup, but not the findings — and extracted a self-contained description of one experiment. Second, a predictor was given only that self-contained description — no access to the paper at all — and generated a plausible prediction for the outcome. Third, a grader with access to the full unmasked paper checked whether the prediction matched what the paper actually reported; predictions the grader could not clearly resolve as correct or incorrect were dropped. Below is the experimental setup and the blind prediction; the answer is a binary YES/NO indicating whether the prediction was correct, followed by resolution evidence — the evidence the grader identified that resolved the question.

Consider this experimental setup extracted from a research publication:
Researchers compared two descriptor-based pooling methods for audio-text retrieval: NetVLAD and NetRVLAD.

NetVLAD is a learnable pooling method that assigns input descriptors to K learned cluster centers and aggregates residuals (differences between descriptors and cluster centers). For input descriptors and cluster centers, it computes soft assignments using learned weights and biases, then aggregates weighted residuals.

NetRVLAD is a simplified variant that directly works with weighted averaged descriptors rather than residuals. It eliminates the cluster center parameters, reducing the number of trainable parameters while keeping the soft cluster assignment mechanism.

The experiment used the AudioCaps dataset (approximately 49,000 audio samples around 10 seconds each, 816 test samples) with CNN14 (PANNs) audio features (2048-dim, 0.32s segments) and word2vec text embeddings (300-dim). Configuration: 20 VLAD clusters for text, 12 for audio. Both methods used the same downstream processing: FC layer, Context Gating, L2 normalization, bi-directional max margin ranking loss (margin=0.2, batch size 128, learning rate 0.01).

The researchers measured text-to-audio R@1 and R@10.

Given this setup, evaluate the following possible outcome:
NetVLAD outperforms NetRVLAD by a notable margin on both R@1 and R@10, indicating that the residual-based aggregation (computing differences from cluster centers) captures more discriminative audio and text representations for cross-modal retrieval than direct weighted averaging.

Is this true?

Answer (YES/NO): NO